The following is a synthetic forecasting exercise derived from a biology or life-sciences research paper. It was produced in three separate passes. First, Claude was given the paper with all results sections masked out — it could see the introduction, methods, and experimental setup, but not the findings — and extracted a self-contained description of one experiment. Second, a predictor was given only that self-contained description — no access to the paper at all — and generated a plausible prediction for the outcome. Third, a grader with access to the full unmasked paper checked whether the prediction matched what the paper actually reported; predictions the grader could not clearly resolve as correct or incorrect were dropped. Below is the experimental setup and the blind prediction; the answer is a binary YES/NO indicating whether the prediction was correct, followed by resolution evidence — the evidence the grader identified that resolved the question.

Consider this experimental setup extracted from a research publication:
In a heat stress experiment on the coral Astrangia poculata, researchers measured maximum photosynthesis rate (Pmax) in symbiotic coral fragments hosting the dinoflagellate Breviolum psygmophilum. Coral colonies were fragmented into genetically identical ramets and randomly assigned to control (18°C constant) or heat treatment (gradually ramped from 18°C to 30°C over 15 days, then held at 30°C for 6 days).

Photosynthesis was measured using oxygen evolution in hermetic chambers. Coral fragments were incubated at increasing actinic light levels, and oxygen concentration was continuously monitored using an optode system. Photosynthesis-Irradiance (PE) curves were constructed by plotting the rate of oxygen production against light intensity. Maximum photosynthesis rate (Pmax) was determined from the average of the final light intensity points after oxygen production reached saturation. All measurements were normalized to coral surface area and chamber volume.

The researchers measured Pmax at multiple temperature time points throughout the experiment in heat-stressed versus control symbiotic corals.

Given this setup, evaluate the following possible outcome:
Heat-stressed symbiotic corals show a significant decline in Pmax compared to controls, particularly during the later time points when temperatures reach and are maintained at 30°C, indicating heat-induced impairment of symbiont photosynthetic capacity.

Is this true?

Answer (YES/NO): YES